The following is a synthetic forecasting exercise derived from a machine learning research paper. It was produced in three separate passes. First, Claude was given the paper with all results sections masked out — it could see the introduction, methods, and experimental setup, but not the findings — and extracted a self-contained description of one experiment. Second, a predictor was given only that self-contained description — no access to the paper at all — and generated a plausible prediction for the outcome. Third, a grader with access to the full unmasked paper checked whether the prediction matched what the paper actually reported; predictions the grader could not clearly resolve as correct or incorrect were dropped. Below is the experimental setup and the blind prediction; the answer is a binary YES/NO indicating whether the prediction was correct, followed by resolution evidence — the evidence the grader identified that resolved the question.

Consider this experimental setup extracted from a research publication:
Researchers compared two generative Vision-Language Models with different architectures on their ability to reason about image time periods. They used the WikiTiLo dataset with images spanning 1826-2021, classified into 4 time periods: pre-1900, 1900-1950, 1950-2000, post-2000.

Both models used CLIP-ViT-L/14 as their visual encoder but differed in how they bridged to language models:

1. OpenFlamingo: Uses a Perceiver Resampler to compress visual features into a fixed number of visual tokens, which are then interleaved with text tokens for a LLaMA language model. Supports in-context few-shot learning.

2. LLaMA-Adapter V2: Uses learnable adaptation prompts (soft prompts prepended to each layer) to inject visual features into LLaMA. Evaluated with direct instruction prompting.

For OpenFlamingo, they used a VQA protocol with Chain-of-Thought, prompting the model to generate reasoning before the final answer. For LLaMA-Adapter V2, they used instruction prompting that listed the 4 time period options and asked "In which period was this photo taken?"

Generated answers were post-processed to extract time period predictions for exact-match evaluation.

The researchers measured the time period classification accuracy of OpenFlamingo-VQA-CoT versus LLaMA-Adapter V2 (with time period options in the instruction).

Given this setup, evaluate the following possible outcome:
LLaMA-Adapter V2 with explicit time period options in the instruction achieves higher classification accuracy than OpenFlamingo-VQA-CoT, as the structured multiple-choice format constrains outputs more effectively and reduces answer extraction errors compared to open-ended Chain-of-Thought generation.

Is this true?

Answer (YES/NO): YES